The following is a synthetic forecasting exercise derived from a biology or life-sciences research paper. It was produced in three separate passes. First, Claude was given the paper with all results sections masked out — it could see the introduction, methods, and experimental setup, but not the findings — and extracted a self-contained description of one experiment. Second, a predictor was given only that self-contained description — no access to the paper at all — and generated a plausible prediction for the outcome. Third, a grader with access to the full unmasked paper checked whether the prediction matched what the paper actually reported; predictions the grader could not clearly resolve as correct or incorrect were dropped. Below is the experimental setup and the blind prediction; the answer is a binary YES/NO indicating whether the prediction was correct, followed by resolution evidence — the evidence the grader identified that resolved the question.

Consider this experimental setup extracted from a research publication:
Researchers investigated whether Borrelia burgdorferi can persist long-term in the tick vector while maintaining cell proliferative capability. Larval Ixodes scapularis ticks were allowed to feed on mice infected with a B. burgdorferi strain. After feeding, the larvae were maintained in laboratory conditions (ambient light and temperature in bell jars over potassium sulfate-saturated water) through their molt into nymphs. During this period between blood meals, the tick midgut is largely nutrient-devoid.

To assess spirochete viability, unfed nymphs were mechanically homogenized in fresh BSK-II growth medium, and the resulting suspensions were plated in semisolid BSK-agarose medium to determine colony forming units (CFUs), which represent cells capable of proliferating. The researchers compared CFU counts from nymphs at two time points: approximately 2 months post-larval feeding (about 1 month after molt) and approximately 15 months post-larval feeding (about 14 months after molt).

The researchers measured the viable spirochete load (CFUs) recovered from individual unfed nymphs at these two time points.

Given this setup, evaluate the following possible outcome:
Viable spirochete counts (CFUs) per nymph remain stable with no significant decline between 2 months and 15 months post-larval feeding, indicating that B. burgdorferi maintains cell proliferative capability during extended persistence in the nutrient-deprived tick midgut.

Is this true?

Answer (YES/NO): YES